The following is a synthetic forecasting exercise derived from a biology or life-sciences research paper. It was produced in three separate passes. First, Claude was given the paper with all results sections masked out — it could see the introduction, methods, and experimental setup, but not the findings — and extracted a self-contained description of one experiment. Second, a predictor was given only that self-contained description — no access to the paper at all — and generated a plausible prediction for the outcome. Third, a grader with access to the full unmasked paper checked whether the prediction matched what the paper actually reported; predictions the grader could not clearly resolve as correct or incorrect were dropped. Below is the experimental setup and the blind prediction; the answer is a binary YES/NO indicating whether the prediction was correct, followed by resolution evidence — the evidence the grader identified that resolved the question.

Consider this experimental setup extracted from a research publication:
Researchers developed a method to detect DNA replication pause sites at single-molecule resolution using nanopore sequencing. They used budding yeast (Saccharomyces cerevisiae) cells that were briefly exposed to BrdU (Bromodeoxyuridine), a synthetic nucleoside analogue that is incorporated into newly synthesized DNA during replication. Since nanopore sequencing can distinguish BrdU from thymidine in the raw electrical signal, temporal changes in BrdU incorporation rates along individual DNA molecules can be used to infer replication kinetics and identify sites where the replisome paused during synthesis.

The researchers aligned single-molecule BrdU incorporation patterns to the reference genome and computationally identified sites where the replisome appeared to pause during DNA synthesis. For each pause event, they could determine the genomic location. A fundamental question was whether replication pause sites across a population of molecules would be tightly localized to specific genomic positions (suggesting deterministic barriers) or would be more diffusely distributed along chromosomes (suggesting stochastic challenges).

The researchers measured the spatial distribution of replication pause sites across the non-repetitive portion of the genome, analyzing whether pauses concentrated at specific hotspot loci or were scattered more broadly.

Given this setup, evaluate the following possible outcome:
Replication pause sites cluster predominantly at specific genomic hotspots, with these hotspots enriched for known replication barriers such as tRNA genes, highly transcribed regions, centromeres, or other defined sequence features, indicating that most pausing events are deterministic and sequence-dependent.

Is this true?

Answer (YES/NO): NO